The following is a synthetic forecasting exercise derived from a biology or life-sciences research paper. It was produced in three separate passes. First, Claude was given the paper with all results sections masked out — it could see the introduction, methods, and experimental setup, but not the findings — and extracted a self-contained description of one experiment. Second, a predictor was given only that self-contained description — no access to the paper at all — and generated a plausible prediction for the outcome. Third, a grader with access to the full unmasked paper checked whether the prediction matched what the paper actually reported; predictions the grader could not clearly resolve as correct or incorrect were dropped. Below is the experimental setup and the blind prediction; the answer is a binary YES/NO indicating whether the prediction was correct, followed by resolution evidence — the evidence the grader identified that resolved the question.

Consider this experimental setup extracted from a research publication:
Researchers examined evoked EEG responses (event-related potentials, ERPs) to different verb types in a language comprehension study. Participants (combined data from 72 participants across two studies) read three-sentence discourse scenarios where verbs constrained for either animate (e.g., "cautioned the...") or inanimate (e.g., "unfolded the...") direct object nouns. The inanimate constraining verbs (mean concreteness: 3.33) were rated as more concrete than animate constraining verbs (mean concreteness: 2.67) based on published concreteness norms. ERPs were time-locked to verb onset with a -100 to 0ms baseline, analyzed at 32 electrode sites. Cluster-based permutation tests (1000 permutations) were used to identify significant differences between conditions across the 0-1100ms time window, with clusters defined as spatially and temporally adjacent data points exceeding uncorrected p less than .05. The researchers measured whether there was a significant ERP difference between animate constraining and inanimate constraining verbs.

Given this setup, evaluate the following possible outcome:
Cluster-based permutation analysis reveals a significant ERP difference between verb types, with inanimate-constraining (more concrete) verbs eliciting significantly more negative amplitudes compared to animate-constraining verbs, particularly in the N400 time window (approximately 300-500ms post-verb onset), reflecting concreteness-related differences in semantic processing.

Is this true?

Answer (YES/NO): NO